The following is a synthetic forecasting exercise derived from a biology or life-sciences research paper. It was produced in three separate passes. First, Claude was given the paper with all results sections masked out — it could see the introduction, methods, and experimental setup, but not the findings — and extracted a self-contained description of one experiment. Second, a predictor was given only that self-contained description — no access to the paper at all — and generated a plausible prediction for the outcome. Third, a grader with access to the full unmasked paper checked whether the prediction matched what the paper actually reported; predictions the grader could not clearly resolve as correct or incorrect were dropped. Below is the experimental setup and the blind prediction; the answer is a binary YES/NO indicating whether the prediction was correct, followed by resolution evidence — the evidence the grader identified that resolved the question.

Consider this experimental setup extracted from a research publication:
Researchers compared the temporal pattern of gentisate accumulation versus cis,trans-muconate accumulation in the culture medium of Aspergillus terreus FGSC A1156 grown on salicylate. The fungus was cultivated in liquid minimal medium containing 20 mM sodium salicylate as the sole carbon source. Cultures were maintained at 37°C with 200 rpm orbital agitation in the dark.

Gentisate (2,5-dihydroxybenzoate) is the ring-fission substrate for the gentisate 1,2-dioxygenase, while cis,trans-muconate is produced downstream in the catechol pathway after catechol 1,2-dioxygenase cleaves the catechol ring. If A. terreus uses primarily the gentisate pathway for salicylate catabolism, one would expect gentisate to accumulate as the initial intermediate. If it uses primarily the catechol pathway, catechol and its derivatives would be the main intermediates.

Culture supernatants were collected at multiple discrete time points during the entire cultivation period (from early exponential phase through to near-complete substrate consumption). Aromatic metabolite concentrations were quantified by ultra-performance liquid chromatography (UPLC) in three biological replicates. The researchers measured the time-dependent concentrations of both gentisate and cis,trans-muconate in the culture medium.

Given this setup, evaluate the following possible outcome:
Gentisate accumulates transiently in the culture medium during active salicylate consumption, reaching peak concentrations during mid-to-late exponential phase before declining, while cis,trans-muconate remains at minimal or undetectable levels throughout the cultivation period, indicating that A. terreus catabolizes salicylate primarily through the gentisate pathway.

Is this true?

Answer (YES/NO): NO